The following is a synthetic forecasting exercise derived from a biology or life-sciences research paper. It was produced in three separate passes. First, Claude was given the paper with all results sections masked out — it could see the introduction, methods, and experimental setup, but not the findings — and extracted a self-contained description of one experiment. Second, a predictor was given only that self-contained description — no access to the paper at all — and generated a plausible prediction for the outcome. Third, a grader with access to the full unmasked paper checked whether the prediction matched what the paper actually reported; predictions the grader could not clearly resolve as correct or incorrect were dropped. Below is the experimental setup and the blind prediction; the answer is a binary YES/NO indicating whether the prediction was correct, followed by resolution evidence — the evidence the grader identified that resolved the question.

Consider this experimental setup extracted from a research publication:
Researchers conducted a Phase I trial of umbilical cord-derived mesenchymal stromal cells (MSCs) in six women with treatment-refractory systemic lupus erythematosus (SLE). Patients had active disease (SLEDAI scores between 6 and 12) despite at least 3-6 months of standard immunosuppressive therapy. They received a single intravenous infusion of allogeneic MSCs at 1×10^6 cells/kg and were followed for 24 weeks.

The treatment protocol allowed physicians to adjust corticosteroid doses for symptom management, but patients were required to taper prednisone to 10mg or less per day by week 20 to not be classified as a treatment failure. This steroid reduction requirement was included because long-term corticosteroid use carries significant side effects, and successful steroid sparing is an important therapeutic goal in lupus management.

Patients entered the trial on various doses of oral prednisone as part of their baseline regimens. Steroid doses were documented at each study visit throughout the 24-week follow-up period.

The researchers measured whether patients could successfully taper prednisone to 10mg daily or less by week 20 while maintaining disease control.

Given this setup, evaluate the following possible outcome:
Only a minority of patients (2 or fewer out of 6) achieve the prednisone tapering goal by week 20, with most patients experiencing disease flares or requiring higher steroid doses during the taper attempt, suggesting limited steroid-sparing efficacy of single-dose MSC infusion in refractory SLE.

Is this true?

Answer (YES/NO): NO